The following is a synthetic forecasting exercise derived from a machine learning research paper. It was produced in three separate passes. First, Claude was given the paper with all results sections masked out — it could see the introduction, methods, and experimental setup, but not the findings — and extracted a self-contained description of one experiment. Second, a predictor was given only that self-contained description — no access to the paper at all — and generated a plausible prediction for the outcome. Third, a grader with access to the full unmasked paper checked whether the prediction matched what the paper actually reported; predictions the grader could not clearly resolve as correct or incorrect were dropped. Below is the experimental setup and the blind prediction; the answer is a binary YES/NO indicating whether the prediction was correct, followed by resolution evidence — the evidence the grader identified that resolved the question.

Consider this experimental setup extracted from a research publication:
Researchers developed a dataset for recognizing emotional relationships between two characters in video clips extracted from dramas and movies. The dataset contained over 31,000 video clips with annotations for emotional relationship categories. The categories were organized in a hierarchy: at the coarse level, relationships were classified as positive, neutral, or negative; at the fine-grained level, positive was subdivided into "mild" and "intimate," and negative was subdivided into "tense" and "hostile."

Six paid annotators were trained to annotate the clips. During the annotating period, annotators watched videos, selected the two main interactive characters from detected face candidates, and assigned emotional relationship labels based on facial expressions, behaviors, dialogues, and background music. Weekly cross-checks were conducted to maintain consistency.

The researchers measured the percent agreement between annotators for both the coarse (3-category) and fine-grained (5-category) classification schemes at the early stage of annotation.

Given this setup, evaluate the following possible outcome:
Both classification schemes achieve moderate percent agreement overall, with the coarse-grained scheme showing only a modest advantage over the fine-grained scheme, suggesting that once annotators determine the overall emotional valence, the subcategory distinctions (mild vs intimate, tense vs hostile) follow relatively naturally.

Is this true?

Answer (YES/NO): NO